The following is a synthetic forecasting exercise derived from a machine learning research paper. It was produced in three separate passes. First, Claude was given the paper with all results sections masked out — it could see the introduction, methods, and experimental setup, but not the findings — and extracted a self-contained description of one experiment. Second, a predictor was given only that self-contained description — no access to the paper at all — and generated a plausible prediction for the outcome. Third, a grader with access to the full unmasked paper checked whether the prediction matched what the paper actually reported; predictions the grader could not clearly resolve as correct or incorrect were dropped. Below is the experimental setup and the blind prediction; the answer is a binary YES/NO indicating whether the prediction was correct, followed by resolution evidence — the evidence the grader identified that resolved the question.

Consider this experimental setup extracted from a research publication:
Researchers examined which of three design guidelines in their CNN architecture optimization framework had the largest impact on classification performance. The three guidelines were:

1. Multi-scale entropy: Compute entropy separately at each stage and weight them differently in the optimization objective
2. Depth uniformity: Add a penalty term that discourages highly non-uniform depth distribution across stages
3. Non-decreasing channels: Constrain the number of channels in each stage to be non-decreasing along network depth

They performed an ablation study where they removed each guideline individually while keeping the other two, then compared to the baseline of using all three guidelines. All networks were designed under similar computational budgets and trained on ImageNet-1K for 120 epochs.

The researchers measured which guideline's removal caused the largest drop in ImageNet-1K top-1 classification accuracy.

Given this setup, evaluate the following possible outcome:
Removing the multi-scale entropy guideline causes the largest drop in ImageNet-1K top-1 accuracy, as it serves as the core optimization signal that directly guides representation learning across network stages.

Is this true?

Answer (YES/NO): NO